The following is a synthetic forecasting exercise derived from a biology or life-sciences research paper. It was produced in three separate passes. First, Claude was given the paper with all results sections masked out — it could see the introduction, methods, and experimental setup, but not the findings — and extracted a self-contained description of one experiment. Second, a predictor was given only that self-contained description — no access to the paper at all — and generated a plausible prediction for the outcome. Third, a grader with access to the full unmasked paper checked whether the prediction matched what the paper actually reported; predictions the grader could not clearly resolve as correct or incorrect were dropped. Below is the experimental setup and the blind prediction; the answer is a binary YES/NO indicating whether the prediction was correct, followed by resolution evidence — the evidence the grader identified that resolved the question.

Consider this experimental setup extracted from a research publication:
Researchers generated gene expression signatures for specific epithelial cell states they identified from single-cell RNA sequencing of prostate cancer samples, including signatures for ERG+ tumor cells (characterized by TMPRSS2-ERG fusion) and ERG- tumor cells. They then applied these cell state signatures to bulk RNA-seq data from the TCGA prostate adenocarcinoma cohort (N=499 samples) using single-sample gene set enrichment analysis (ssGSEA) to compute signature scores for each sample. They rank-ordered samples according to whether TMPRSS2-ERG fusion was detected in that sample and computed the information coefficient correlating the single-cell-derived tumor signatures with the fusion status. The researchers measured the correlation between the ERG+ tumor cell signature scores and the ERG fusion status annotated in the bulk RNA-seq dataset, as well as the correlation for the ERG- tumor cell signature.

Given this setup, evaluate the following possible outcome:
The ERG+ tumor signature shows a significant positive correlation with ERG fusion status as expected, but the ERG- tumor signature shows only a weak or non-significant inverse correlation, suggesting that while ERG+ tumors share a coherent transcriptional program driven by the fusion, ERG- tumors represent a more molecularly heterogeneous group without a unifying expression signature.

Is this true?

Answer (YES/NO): NO